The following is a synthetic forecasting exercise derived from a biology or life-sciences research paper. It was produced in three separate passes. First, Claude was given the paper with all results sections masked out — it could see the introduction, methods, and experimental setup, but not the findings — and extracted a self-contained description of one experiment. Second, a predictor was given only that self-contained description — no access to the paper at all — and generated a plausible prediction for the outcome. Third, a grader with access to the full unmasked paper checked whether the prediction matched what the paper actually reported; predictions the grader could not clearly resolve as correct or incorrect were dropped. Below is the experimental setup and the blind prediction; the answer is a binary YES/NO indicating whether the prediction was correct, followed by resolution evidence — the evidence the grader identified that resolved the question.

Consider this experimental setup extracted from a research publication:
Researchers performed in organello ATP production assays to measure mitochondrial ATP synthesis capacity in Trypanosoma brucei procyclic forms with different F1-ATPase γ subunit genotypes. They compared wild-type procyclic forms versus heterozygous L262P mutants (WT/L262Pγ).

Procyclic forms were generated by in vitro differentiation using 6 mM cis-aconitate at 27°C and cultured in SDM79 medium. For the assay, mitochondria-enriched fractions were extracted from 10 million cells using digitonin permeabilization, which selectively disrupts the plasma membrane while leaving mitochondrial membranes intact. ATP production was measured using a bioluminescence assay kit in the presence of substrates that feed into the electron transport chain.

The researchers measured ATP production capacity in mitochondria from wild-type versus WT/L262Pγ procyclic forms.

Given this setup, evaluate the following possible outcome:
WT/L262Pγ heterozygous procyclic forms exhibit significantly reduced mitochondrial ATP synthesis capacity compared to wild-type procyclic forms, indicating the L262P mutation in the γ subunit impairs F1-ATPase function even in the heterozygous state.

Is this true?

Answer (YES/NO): NO